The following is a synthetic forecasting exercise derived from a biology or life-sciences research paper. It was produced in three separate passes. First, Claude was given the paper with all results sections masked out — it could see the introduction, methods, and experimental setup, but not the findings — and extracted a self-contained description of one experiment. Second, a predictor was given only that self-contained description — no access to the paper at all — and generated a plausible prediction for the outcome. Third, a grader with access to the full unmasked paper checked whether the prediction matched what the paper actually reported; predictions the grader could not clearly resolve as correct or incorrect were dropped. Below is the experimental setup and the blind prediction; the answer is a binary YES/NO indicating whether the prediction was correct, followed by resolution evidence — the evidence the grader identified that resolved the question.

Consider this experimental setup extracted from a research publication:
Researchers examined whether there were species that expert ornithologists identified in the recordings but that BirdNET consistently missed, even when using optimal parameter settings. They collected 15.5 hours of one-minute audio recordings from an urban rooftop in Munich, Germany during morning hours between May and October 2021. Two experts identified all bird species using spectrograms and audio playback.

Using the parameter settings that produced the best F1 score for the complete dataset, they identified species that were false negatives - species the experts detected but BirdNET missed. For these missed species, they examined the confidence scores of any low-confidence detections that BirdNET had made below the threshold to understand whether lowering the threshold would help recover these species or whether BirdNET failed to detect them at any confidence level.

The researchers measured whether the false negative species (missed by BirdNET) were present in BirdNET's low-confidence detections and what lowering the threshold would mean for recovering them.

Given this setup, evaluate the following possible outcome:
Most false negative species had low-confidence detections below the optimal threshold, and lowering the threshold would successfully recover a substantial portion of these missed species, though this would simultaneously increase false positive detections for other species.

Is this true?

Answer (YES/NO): YES